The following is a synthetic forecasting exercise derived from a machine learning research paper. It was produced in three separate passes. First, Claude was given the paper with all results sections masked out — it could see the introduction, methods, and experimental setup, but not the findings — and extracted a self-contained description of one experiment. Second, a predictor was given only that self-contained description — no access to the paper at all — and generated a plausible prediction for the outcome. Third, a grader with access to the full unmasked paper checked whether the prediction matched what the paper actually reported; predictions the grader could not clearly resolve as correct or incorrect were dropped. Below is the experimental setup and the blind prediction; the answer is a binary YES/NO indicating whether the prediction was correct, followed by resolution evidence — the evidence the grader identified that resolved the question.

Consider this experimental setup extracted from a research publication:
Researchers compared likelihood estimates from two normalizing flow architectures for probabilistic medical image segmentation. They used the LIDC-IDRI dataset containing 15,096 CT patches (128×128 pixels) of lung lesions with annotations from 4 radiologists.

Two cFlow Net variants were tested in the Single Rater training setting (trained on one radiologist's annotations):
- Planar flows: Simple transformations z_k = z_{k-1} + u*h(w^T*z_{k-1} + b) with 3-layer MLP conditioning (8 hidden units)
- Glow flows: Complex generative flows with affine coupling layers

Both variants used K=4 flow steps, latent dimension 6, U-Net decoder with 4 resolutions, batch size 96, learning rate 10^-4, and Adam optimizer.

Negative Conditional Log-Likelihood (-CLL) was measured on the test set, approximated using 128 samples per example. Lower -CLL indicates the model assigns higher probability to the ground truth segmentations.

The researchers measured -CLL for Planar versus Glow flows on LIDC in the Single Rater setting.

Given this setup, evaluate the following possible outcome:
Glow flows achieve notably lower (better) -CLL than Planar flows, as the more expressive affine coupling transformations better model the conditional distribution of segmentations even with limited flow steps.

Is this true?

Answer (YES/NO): NO